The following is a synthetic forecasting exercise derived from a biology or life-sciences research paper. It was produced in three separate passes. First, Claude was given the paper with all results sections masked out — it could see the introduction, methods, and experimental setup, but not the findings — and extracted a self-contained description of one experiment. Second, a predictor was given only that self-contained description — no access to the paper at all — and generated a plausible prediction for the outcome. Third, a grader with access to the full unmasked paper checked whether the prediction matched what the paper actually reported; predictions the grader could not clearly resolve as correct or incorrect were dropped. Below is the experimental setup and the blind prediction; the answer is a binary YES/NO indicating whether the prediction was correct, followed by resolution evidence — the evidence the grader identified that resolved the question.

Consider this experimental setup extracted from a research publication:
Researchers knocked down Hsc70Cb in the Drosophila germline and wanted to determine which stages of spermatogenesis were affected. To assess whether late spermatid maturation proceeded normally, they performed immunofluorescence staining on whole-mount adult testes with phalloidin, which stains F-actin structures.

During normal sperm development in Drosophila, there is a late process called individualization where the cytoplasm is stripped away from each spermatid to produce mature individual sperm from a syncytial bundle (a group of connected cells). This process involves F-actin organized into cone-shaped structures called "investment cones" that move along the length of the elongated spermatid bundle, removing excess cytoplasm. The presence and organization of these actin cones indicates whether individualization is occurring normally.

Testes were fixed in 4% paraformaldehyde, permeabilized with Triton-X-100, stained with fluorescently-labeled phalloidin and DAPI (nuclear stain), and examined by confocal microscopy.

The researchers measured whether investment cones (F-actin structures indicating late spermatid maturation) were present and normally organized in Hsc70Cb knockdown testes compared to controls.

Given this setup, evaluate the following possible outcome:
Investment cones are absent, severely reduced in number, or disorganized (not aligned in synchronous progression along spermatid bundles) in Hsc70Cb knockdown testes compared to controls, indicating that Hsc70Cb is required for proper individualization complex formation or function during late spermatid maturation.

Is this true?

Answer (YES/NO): YES